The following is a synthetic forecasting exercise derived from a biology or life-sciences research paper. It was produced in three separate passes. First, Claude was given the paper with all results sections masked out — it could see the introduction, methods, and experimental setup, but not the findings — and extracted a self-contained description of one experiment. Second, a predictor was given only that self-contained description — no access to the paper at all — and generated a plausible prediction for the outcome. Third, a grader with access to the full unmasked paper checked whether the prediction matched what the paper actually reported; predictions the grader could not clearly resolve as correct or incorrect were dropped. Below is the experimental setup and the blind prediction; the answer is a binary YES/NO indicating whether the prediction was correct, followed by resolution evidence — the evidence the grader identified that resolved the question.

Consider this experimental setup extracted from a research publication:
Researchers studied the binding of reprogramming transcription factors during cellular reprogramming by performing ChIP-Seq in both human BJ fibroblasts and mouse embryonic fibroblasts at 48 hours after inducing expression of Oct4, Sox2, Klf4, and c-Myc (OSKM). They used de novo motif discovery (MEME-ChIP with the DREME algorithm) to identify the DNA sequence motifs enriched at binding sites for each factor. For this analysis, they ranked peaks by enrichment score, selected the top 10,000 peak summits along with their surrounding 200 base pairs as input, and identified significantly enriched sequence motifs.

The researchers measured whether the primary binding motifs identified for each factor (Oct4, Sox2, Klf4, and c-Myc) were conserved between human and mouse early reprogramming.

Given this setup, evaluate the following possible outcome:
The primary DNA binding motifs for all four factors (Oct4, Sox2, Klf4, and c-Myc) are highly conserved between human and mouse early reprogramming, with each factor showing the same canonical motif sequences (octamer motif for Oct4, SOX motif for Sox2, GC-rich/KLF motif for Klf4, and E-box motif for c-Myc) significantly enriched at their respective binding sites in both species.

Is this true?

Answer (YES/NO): NO